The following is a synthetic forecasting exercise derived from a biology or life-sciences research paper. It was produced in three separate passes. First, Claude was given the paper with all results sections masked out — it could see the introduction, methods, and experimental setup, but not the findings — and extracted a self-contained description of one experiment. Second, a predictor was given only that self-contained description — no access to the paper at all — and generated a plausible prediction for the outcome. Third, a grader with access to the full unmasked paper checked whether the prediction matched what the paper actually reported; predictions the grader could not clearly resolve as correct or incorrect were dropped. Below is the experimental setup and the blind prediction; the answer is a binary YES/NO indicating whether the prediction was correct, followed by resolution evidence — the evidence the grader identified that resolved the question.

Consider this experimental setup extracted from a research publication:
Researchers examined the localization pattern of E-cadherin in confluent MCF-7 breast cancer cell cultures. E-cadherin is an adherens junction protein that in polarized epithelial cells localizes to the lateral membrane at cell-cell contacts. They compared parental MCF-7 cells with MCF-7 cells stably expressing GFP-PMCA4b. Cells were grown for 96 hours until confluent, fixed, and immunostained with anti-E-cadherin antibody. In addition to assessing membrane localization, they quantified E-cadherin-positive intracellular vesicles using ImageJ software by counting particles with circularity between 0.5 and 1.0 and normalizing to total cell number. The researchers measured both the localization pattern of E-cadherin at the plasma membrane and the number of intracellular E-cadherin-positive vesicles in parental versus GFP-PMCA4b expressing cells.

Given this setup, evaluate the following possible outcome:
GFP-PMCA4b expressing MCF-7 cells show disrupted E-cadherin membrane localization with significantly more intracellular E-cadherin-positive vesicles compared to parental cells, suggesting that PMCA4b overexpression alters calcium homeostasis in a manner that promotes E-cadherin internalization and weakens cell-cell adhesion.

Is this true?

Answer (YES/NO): NO